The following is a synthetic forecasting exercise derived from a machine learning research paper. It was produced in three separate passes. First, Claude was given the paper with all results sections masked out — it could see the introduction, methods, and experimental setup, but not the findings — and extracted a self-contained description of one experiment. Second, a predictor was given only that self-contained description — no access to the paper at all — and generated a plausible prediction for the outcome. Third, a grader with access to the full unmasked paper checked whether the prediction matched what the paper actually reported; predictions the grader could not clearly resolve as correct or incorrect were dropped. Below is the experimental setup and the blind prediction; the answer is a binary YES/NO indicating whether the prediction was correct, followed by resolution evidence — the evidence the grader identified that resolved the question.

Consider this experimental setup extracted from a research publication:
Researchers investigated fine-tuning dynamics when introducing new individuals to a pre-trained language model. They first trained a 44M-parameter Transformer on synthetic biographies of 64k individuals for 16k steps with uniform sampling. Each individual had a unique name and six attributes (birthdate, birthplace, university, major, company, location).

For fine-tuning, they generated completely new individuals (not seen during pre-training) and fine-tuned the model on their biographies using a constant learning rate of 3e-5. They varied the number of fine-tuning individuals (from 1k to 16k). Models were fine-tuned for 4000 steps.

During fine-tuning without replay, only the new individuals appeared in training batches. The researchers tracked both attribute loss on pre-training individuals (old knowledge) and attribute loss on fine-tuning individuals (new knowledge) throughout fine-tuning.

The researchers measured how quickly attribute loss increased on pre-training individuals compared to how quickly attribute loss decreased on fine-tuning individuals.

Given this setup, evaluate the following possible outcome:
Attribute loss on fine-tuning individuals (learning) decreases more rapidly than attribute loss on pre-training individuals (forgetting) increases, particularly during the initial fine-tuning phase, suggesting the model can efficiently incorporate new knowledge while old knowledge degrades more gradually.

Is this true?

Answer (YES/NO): NO